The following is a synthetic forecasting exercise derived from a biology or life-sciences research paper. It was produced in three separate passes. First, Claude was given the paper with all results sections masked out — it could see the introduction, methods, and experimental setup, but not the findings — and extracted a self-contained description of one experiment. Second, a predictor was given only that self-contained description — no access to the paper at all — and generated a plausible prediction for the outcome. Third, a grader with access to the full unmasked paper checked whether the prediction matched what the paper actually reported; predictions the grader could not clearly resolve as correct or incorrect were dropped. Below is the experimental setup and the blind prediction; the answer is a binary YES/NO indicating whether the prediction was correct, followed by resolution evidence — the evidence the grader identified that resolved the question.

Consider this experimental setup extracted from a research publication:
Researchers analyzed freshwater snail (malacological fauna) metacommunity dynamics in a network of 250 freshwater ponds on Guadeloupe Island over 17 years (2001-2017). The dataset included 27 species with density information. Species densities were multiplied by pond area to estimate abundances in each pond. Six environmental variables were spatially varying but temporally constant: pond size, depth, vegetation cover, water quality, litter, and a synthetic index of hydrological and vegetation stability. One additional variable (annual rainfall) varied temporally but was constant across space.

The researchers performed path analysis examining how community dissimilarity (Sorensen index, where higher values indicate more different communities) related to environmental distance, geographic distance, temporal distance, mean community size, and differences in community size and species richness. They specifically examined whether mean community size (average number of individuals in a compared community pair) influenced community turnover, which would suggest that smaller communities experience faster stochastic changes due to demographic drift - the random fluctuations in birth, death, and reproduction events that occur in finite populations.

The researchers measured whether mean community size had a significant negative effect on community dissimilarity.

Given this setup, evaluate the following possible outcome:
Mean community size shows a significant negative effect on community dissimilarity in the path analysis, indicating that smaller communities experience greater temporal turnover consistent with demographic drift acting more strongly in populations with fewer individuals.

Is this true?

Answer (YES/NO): YES